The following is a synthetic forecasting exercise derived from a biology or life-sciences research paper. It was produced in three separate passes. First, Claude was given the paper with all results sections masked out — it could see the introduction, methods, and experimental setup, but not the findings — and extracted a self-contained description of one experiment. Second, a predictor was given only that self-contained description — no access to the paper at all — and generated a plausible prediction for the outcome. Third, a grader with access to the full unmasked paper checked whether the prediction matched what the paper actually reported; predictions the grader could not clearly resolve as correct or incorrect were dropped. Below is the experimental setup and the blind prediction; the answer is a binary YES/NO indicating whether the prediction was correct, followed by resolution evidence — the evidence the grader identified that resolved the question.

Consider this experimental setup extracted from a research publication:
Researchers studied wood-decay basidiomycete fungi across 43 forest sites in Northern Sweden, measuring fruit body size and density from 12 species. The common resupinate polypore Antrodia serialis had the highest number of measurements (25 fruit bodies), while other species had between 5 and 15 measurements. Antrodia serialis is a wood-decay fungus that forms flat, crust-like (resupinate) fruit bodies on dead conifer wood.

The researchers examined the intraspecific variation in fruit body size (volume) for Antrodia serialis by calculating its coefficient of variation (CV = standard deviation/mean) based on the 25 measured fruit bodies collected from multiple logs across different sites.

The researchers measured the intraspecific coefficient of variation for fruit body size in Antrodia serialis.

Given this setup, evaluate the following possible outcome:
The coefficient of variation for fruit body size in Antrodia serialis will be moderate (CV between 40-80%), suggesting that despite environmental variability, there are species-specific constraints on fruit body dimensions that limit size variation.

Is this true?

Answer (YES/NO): NO